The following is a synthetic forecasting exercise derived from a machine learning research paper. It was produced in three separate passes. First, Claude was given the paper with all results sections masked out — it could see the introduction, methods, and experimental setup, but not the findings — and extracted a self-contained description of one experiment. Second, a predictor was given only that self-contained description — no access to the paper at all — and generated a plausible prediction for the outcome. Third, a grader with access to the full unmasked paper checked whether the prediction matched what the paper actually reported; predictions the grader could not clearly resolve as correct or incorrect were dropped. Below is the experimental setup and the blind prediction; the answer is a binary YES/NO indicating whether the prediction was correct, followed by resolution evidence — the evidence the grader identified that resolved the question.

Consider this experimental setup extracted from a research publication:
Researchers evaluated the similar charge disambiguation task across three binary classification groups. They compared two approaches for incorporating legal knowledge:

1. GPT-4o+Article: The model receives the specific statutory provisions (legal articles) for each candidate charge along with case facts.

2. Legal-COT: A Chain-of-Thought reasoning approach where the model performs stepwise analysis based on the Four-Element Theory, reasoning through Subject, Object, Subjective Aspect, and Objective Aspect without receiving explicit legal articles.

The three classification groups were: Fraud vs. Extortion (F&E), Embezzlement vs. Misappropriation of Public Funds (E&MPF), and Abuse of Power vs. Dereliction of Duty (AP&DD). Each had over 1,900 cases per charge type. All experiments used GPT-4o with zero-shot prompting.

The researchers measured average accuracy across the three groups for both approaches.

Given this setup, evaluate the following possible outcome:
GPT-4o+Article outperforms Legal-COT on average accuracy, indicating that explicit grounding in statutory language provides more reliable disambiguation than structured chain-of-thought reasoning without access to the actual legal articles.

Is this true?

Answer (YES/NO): YES